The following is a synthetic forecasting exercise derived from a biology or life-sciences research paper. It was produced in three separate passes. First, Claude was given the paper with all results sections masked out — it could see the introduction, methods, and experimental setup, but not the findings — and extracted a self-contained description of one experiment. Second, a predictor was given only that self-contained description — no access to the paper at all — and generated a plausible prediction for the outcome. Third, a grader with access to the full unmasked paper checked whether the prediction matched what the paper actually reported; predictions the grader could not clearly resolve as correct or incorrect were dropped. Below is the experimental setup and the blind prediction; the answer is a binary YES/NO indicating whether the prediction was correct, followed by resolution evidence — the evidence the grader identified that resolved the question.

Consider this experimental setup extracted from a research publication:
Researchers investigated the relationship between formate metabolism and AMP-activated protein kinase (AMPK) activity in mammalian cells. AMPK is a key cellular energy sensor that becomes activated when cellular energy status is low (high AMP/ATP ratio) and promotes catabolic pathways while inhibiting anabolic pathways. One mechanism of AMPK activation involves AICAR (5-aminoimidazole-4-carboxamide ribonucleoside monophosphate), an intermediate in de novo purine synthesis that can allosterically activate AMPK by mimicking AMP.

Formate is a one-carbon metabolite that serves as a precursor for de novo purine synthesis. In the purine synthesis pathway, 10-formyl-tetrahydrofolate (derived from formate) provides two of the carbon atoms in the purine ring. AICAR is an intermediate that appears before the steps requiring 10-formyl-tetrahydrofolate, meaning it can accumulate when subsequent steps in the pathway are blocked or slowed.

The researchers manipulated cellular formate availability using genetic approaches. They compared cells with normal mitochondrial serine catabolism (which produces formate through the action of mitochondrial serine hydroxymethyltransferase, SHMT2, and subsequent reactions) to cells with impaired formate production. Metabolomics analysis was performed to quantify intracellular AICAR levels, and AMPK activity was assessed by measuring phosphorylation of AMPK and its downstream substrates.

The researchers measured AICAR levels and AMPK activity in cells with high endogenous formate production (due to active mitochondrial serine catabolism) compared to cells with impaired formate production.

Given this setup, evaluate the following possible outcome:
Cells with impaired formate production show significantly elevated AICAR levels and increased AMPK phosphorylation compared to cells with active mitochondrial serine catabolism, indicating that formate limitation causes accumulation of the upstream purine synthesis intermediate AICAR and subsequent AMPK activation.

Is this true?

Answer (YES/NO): YES